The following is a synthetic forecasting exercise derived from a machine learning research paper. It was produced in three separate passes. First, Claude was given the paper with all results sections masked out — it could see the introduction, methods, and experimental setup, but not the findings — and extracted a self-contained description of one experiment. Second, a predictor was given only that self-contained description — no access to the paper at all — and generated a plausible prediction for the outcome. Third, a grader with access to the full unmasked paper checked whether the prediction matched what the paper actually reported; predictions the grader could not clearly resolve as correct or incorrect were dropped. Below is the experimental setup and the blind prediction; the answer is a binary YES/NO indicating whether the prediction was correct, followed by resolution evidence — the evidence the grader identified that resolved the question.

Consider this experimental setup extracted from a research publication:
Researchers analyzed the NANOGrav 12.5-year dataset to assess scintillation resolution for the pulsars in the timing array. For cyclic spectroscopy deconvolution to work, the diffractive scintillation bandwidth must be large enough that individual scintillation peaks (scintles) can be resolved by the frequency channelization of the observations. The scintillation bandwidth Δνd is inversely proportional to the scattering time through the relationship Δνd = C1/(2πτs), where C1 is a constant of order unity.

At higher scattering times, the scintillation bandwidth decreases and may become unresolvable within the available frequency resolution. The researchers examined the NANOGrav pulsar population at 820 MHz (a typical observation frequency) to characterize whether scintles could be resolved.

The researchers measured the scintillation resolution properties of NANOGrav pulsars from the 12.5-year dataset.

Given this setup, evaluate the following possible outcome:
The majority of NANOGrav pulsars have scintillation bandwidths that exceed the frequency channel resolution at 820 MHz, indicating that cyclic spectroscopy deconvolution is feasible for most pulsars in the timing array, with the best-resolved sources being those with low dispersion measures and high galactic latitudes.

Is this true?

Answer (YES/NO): NO